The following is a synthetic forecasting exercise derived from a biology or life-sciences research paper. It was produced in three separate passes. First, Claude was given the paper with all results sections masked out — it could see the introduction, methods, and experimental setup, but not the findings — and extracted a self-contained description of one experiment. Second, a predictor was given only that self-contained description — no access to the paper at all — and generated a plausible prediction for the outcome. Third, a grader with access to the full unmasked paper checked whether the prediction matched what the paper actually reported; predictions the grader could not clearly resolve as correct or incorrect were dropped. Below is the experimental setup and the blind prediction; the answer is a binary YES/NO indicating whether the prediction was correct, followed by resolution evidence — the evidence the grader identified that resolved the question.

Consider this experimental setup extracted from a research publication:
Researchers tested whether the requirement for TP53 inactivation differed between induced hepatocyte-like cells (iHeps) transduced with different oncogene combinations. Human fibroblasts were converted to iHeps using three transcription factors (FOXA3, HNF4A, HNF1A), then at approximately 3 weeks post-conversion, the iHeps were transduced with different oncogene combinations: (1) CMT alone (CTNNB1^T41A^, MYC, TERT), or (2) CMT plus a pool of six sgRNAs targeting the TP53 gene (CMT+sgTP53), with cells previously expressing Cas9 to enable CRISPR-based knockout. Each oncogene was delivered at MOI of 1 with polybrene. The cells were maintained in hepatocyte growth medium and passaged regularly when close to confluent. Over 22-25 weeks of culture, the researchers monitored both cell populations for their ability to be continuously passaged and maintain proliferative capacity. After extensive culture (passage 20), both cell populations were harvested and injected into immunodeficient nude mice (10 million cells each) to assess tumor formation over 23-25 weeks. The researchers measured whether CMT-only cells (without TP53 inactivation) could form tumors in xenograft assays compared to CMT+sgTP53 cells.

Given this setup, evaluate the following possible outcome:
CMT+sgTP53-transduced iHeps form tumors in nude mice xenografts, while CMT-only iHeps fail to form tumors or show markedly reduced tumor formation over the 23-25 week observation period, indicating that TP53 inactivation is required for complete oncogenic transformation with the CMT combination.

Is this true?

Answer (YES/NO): NO